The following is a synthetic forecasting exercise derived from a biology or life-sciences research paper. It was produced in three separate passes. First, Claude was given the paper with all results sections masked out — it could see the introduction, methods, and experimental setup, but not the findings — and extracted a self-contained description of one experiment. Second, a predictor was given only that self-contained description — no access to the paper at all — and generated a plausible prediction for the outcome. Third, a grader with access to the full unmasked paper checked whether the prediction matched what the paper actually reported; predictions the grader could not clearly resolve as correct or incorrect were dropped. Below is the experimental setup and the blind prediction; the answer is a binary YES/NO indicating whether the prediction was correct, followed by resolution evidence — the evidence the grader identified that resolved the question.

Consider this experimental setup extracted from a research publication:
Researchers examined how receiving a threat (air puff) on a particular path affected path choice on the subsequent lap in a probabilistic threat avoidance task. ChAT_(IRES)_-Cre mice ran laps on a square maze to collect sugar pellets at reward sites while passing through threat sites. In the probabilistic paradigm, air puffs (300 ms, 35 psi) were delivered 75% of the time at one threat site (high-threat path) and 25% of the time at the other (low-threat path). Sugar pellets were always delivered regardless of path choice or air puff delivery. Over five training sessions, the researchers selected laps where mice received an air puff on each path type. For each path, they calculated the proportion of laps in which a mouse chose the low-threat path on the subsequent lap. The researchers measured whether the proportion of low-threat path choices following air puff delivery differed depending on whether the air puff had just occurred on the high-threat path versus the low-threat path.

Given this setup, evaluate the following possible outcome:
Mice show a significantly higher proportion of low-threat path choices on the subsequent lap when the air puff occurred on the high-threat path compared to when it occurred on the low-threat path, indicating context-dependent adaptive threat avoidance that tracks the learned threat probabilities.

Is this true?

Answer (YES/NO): YES